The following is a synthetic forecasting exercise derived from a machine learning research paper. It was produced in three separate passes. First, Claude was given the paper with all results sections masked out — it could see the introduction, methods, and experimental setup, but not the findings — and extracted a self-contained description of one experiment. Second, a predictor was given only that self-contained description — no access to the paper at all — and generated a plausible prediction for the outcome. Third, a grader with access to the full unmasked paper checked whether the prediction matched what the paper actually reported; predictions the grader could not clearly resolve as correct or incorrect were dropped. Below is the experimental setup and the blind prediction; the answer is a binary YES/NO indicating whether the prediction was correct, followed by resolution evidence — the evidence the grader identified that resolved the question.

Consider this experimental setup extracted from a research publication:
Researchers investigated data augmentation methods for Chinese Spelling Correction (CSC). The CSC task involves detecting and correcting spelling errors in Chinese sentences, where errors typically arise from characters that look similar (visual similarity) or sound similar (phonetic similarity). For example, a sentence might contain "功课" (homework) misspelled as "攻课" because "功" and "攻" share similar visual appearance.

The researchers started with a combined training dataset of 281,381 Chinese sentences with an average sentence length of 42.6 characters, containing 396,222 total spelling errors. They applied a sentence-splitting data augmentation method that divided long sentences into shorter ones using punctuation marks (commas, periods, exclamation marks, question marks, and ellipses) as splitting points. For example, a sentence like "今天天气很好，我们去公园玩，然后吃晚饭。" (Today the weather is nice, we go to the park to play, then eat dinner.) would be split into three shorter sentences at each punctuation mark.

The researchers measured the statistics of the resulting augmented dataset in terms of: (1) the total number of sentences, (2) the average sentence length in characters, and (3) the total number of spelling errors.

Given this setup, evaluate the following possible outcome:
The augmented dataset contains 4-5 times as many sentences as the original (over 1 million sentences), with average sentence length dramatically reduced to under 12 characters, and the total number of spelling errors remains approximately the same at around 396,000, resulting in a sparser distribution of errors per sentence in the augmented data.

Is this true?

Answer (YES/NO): NO